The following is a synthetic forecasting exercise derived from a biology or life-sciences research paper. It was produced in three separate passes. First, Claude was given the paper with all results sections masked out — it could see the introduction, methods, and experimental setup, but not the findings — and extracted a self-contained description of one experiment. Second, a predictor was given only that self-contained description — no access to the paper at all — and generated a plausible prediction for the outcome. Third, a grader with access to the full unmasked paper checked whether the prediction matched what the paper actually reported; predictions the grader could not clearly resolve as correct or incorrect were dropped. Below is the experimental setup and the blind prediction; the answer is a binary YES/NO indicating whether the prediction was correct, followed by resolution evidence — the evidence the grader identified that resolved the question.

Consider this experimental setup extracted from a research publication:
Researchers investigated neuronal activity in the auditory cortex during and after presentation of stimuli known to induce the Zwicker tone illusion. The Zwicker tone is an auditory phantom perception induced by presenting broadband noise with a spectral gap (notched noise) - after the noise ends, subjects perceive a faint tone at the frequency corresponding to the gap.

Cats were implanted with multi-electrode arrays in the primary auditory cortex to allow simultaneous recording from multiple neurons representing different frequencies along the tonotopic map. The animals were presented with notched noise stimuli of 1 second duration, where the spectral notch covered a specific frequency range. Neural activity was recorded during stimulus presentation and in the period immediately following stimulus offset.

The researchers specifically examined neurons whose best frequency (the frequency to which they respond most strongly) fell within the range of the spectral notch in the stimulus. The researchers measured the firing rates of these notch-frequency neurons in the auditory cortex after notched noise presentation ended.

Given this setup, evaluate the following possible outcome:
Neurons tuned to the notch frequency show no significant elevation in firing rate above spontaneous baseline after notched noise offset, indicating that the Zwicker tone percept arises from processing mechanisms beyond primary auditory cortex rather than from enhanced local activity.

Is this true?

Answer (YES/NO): NO